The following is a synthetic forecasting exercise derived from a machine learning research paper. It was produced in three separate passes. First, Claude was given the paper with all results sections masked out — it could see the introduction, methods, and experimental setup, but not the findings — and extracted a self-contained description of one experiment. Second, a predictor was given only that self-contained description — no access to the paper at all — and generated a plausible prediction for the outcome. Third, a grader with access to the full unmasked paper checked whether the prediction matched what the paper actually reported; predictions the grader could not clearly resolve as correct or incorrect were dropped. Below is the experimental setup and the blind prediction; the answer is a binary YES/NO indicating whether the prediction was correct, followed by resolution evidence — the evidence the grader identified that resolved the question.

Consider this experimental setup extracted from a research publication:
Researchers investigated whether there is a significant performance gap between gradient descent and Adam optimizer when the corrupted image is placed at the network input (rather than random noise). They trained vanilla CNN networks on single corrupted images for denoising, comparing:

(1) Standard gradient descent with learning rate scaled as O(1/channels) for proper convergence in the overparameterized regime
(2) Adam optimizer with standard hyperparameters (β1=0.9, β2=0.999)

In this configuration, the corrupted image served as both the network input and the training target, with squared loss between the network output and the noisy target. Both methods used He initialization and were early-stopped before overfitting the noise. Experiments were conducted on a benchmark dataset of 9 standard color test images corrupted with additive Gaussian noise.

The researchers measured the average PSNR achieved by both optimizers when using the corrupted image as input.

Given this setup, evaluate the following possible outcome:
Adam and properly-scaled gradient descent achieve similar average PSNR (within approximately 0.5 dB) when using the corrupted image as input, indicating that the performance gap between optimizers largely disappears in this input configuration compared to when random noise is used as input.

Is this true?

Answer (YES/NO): YES